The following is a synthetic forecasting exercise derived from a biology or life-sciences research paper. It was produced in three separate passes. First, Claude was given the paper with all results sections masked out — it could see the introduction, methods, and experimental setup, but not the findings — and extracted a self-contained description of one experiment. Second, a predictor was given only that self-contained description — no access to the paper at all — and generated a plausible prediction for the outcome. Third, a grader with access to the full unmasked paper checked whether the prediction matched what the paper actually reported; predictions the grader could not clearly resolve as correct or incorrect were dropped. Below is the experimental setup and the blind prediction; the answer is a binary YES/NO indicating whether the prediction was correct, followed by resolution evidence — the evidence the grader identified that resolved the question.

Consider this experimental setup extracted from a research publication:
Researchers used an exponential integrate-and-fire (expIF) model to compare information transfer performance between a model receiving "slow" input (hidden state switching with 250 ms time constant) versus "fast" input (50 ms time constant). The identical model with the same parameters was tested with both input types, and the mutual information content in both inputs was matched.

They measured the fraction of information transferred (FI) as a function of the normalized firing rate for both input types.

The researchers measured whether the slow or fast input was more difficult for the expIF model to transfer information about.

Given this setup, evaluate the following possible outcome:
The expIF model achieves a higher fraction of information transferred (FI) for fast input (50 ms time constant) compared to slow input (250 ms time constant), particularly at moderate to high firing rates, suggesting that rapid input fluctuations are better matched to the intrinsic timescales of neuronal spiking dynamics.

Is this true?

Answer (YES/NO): YES